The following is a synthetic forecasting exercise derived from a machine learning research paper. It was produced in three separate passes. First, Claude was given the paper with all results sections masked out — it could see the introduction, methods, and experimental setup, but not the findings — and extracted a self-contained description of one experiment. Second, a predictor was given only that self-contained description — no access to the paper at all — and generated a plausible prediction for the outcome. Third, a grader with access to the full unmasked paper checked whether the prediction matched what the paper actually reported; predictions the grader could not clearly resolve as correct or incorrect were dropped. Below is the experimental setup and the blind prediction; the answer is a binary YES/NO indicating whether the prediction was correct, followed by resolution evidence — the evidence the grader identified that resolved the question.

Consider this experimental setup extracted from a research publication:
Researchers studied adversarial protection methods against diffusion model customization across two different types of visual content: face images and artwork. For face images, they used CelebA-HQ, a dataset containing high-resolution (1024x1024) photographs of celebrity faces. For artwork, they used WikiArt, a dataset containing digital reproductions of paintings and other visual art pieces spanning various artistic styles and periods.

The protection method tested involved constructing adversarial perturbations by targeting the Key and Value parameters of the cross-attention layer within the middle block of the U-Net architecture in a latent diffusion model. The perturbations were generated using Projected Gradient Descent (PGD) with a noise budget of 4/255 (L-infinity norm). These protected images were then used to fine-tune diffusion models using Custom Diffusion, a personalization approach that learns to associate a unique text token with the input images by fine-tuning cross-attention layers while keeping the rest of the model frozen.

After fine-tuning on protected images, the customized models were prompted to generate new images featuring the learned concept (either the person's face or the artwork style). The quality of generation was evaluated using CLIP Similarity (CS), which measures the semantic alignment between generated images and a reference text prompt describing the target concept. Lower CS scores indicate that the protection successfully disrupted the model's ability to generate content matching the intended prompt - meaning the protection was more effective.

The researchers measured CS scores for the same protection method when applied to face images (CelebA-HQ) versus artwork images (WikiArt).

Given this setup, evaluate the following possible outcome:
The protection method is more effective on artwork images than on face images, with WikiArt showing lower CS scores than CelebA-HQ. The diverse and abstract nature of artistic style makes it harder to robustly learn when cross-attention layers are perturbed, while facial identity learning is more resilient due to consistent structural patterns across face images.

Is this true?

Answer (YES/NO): YES